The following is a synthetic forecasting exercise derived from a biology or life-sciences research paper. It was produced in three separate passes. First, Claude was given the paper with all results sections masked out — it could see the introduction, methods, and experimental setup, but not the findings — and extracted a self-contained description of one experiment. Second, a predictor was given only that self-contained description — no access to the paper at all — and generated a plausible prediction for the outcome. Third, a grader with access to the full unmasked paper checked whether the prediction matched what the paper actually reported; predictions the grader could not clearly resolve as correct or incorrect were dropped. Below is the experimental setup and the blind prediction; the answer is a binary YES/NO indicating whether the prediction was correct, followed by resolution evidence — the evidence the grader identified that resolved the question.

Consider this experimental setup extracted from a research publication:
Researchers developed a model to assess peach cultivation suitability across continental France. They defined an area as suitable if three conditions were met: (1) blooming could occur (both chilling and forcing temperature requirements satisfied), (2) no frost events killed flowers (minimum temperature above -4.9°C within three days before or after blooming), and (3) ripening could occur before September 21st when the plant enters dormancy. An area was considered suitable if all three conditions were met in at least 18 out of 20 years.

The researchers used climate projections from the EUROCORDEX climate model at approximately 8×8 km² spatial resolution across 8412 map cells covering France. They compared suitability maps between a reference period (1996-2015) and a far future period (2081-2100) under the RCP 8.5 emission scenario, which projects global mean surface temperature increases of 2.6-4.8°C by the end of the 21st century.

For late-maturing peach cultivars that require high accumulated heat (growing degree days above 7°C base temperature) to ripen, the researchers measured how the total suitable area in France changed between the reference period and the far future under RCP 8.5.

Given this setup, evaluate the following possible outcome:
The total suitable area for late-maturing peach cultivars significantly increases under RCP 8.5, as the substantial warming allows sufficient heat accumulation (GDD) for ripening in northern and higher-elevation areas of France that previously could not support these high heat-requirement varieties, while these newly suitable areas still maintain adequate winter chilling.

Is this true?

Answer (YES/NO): NO